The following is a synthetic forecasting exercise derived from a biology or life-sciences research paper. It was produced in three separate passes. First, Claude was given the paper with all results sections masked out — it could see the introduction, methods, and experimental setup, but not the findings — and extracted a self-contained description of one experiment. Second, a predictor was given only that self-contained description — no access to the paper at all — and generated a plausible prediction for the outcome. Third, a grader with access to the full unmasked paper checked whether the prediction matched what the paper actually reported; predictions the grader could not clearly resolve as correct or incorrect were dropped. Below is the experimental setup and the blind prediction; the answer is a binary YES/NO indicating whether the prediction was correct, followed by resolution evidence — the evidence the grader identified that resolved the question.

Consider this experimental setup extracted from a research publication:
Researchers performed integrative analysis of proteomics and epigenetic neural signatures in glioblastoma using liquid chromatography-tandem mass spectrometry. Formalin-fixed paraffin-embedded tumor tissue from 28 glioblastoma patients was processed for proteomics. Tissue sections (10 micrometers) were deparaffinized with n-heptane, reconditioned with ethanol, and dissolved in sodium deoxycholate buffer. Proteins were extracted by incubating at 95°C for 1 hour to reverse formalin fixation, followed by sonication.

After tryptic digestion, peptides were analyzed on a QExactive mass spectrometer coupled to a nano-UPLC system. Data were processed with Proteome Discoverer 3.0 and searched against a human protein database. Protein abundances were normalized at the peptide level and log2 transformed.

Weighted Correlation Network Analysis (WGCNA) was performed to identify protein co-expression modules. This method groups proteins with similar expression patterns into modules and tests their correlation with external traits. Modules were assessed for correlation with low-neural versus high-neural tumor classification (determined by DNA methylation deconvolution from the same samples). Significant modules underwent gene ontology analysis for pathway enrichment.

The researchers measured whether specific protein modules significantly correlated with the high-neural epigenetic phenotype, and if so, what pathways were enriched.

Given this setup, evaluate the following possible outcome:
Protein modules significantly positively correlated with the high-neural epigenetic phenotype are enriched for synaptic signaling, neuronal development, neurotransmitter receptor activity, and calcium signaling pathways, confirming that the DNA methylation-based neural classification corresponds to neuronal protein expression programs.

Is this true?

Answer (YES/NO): YES